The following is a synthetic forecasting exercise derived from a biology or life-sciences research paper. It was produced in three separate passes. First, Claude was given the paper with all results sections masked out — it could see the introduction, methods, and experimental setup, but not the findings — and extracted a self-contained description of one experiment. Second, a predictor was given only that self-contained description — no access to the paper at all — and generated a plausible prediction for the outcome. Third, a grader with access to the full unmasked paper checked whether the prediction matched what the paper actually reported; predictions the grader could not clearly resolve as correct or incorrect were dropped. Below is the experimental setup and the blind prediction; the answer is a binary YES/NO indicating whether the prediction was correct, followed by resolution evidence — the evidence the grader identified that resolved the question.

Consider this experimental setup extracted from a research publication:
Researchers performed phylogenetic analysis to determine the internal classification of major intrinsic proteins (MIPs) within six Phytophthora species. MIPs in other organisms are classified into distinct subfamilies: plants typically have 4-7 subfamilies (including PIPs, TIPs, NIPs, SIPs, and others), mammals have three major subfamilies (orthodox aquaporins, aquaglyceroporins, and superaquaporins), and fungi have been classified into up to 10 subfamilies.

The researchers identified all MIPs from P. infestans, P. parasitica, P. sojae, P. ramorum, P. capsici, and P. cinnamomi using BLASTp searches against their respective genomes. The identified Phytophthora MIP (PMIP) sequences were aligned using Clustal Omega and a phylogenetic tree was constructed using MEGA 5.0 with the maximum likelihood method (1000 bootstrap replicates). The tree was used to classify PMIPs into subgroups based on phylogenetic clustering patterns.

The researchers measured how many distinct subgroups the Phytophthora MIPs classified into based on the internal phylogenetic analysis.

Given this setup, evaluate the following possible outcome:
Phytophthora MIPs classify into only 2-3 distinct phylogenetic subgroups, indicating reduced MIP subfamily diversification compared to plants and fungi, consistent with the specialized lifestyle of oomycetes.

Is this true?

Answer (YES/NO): NO